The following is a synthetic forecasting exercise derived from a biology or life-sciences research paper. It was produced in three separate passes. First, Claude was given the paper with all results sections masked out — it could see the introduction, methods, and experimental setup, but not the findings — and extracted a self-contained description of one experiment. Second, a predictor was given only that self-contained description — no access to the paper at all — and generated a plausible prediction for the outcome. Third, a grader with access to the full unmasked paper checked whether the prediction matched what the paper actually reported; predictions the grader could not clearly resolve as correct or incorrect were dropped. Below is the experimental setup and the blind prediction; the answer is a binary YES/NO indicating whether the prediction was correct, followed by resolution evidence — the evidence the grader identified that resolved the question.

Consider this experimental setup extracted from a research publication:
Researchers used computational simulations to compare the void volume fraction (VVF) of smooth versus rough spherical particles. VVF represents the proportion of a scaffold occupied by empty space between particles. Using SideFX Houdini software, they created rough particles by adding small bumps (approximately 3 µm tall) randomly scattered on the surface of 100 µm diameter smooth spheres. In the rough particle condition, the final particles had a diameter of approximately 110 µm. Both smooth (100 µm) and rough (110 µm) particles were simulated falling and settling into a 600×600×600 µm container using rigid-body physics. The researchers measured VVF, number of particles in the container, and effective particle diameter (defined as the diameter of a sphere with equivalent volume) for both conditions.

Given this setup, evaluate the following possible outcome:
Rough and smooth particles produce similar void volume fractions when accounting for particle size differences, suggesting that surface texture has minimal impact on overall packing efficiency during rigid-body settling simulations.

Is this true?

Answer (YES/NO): NO